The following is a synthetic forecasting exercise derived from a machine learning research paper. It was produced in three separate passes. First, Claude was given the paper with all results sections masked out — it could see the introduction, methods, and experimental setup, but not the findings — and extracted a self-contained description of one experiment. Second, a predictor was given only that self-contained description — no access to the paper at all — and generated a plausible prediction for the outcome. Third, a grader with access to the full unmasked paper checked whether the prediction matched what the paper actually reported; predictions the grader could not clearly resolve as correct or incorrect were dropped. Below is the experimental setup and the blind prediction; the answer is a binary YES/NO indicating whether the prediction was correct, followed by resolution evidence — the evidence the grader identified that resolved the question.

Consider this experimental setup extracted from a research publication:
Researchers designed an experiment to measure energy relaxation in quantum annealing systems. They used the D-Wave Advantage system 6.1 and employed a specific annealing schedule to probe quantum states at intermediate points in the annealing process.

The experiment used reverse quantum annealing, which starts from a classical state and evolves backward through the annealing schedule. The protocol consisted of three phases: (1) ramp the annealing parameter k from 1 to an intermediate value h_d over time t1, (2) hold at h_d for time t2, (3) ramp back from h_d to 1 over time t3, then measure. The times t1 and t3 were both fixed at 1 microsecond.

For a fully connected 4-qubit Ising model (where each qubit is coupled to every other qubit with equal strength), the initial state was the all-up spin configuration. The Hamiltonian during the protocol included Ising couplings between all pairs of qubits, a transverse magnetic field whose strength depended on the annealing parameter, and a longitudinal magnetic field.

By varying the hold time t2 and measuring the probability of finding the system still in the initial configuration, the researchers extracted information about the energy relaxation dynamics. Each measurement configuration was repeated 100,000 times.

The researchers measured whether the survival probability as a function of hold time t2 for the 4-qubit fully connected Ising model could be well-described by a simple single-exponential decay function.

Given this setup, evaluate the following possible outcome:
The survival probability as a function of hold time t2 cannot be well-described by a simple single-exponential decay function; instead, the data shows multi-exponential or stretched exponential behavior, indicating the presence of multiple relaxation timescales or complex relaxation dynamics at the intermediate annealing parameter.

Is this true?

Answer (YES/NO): NO